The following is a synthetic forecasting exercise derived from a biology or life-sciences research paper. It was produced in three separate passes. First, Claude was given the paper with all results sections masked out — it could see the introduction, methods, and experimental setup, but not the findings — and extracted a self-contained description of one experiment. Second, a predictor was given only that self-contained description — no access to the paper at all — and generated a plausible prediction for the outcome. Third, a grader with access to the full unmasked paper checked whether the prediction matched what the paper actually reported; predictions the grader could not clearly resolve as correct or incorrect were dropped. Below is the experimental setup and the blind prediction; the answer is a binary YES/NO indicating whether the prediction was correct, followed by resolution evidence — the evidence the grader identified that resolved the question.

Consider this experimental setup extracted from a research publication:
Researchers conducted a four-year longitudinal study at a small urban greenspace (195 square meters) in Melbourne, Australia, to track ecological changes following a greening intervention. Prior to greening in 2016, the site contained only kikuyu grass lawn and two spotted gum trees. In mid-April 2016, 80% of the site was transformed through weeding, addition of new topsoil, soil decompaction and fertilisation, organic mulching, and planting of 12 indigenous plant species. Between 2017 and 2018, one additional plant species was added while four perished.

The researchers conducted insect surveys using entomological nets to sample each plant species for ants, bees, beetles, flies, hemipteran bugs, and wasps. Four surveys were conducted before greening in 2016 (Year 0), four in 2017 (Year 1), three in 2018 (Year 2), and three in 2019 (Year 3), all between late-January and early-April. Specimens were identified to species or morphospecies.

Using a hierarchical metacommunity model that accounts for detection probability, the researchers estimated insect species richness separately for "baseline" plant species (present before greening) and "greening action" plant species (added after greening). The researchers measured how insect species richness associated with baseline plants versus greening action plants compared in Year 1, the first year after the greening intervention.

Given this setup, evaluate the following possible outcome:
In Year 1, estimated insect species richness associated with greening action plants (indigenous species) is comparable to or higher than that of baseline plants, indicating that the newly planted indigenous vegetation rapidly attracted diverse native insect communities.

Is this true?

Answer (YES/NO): YES